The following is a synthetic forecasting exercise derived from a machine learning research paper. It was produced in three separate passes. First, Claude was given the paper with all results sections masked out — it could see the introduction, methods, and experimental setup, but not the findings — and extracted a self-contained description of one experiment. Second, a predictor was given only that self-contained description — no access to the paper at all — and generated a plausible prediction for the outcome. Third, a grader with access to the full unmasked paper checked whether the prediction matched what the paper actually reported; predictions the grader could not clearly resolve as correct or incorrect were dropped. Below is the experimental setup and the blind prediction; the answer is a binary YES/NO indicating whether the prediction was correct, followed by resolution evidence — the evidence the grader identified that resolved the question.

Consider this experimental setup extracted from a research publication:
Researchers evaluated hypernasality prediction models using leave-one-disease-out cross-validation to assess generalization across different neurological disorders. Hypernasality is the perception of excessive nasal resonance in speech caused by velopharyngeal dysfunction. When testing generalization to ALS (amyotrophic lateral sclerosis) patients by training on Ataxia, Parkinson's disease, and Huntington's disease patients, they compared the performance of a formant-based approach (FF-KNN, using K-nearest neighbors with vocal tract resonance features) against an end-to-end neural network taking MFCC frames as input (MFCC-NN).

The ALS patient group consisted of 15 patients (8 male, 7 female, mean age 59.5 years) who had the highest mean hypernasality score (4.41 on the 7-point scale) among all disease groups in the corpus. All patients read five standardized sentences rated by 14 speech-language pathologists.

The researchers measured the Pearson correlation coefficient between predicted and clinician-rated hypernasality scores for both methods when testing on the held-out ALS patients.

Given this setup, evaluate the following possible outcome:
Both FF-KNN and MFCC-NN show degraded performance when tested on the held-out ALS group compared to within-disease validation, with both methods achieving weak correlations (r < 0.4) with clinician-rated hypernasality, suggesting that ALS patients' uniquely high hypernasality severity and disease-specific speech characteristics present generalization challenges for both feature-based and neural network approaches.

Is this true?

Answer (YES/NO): YES